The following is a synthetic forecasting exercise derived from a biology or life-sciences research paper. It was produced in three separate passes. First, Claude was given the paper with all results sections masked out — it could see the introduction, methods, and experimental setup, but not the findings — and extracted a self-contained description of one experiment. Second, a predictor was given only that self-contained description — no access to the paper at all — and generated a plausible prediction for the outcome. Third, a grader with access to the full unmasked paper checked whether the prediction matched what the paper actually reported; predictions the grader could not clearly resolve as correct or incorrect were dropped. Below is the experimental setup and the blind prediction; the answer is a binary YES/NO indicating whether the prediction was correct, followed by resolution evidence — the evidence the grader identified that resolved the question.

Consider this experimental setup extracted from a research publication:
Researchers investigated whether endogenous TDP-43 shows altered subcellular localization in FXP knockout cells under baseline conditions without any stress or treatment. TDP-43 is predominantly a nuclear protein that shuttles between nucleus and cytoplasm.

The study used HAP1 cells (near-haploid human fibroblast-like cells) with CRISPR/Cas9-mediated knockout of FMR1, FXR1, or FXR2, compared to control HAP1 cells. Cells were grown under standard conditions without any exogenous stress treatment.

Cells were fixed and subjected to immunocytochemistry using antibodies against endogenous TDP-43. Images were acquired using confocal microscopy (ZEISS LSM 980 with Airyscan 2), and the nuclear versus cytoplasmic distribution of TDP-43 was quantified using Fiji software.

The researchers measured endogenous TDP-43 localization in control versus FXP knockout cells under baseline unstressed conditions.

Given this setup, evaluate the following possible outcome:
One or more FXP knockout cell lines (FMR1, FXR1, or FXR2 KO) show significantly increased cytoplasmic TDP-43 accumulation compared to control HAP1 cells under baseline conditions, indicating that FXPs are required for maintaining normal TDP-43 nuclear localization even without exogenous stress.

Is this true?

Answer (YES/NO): NO